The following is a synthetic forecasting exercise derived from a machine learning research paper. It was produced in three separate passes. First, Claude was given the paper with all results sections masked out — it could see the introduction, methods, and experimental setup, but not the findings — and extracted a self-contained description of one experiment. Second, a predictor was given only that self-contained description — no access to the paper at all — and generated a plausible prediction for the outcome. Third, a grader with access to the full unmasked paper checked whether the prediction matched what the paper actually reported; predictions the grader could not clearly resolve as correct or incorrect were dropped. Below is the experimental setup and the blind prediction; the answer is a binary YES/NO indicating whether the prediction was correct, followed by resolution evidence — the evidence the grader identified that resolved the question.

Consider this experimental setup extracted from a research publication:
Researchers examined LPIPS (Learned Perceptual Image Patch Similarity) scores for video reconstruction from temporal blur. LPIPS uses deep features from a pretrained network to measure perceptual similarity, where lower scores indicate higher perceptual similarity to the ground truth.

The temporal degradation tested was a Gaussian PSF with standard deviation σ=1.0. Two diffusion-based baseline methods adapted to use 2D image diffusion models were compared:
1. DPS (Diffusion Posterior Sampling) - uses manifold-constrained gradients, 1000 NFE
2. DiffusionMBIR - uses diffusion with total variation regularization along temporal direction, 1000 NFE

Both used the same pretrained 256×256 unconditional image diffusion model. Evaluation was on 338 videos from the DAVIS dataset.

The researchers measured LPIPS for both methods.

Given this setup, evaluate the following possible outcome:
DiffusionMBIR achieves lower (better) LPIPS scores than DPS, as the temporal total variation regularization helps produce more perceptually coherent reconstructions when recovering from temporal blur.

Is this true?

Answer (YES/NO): YES